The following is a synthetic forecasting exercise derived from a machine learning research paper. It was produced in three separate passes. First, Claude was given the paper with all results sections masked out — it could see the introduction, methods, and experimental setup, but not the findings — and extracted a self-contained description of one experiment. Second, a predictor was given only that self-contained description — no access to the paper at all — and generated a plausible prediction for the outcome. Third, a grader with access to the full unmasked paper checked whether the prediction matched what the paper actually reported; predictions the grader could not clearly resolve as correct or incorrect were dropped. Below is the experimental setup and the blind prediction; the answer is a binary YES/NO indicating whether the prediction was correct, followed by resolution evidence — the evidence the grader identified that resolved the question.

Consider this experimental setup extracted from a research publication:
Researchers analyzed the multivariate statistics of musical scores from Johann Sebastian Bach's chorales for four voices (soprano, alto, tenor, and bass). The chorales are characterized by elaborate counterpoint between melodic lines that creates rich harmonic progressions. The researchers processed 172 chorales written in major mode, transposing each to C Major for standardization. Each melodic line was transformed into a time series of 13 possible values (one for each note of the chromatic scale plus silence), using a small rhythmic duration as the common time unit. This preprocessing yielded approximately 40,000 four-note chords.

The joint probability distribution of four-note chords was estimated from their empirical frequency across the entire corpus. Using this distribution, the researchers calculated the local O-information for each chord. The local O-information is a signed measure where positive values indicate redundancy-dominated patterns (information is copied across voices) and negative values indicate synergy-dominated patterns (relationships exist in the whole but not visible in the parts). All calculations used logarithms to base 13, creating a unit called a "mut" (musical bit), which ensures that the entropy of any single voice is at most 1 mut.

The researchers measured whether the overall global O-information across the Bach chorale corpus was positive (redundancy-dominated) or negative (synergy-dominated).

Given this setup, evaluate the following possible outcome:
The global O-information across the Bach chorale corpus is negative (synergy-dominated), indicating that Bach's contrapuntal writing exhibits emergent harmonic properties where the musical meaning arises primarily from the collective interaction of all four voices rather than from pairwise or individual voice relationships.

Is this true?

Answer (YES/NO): YES